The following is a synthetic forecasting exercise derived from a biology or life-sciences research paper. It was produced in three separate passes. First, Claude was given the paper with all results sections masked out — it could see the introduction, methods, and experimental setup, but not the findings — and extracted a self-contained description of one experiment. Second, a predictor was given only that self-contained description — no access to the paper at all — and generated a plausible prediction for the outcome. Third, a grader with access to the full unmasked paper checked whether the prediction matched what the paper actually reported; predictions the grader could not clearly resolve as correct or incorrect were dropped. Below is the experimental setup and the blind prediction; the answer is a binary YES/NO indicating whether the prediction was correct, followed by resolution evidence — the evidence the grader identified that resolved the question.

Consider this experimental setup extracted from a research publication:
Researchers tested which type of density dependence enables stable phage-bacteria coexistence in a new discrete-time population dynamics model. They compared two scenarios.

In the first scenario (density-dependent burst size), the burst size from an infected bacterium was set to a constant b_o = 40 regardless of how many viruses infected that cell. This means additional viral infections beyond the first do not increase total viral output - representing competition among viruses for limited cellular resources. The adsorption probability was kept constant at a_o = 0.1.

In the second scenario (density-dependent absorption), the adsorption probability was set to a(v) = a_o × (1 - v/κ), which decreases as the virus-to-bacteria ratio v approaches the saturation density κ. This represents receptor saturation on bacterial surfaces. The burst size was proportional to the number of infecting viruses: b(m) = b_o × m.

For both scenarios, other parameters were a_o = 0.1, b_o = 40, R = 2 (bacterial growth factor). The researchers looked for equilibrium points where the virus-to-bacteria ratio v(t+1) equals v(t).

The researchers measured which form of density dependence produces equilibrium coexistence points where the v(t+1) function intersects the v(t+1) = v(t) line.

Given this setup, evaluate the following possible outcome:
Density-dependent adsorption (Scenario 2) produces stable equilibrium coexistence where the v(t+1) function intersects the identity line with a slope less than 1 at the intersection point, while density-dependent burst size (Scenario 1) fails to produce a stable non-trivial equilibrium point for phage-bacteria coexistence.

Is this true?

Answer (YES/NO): YES